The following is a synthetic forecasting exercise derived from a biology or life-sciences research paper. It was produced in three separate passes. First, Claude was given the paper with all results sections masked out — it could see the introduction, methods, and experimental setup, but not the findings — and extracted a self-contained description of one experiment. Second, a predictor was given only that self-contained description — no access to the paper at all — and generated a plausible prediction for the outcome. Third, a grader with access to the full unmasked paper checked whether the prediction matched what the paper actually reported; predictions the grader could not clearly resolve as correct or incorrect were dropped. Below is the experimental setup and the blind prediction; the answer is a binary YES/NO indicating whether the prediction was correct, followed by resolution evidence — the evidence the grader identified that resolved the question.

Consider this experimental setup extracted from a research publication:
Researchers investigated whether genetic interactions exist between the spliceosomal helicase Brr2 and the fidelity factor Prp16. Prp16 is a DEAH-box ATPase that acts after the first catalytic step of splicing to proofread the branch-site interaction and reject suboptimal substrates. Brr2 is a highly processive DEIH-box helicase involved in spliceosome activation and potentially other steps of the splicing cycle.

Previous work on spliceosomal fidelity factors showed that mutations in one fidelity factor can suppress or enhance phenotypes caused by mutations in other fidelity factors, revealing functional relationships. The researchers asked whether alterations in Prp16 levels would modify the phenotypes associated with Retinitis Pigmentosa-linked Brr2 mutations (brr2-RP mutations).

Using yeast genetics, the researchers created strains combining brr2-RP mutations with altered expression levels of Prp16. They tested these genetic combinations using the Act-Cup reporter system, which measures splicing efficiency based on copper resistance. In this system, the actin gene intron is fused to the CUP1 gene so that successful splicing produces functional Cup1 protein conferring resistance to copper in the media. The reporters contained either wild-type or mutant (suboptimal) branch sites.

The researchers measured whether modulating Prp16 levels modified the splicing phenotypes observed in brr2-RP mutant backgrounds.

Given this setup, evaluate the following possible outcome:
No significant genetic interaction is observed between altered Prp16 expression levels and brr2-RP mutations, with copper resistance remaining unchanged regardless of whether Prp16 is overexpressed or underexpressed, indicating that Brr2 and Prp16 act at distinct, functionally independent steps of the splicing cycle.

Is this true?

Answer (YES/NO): NO